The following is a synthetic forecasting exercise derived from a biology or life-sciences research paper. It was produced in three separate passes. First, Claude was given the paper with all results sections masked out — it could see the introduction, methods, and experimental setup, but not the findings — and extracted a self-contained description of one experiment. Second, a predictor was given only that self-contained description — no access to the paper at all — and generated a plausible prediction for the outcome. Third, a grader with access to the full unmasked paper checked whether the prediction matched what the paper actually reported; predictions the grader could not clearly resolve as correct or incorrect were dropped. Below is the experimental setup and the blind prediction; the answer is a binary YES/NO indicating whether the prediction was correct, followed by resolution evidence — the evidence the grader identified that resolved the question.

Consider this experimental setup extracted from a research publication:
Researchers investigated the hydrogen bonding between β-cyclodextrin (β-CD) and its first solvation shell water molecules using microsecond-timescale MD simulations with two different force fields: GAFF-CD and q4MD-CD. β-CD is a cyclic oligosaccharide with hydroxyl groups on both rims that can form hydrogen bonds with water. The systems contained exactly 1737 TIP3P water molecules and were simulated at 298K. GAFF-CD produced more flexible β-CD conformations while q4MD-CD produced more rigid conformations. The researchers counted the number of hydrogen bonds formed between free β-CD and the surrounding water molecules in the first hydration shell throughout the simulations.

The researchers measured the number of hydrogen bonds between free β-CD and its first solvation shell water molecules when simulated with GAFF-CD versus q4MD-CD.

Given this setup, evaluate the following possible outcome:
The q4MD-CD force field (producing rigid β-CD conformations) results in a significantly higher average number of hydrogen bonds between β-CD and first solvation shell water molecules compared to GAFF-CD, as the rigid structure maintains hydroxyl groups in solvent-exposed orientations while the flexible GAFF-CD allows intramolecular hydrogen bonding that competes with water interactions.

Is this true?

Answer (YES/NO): NO